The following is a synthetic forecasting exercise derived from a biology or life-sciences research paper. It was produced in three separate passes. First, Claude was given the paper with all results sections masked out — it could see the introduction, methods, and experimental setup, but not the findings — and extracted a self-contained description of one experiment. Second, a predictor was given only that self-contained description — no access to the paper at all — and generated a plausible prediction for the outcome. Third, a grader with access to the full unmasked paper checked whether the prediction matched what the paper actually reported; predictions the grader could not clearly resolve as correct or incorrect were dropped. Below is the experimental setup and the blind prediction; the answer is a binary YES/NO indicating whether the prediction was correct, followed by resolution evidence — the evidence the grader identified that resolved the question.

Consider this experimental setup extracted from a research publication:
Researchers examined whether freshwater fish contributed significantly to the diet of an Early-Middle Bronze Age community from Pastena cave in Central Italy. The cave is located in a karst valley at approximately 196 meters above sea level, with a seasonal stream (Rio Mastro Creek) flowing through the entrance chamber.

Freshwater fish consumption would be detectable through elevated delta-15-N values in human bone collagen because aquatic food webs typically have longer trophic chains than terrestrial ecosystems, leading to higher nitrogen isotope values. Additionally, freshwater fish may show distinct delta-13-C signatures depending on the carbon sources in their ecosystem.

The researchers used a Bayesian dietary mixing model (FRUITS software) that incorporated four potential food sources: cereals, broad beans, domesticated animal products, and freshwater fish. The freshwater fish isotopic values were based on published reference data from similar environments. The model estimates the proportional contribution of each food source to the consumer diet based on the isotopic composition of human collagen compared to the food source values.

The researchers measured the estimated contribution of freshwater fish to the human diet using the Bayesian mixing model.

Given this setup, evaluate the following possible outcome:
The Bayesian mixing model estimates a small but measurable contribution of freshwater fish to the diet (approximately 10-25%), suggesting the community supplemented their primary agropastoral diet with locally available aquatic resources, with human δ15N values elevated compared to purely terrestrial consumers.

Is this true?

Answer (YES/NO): NO